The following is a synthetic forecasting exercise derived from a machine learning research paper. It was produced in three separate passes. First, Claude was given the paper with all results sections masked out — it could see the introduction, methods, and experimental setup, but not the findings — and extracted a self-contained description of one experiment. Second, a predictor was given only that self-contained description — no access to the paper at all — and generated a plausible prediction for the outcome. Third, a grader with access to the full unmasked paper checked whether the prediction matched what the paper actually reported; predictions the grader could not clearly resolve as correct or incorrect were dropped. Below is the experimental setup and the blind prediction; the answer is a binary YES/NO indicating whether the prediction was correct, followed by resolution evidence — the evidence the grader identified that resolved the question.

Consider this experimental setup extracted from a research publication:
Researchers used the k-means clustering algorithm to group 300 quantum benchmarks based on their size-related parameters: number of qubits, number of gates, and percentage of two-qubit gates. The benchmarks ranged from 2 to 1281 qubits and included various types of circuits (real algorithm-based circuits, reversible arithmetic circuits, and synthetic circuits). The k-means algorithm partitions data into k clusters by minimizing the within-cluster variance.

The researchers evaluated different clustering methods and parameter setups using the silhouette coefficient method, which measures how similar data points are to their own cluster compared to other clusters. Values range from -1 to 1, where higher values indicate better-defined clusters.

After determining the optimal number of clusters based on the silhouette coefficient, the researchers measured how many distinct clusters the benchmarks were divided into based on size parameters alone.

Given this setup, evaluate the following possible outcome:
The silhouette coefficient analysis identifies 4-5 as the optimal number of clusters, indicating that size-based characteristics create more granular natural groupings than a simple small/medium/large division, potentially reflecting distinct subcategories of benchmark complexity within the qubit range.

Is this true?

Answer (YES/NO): YES